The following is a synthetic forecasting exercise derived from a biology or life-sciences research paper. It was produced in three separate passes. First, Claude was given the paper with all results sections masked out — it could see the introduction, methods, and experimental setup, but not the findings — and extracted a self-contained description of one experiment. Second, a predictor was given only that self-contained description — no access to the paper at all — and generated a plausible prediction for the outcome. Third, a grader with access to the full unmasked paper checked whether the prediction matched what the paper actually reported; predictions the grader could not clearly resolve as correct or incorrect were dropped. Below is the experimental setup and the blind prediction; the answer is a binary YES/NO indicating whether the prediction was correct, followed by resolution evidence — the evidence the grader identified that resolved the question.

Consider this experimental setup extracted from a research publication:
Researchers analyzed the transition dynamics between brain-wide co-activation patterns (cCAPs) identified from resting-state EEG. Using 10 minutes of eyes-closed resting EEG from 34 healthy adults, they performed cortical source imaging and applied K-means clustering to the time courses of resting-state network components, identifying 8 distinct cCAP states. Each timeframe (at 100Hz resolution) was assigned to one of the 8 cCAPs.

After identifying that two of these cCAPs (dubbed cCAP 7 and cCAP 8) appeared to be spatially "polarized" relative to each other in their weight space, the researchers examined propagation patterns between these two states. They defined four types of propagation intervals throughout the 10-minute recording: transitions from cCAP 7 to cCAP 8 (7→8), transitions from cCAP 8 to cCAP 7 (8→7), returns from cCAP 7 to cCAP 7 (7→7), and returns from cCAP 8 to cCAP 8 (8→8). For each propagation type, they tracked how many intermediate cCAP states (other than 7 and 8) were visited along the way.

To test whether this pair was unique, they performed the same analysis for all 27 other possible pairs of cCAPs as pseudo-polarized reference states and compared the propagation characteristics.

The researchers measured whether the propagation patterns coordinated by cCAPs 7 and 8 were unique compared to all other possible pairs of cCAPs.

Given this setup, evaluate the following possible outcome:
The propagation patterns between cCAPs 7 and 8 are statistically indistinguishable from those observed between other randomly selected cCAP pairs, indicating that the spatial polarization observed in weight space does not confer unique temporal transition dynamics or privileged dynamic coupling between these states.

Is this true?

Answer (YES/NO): NO